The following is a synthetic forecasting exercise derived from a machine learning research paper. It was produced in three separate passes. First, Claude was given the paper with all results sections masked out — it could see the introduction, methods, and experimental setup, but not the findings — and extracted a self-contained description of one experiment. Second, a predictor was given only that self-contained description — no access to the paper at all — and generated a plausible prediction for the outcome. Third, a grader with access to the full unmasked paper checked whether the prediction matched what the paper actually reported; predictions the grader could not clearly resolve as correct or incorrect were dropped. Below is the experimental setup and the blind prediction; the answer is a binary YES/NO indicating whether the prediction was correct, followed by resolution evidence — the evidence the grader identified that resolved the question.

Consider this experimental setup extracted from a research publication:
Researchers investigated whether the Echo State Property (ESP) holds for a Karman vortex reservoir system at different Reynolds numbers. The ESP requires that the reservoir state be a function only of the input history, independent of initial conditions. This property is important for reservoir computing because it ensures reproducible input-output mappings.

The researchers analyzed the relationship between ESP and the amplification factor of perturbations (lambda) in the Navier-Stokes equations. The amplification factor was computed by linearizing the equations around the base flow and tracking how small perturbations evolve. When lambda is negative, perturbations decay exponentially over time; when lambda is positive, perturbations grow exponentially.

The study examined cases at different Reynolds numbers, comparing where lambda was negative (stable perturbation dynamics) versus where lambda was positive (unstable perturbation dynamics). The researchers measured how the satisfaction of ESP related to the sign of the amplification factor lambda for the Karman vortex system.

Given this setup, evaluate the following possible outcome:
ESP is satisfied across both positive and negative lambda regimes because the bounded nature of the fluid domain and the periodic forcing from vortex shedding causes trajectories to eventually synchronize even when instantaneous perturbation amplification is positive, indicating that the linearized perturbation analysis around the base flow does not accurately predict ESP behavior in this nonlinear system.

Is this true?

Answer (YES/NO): NO